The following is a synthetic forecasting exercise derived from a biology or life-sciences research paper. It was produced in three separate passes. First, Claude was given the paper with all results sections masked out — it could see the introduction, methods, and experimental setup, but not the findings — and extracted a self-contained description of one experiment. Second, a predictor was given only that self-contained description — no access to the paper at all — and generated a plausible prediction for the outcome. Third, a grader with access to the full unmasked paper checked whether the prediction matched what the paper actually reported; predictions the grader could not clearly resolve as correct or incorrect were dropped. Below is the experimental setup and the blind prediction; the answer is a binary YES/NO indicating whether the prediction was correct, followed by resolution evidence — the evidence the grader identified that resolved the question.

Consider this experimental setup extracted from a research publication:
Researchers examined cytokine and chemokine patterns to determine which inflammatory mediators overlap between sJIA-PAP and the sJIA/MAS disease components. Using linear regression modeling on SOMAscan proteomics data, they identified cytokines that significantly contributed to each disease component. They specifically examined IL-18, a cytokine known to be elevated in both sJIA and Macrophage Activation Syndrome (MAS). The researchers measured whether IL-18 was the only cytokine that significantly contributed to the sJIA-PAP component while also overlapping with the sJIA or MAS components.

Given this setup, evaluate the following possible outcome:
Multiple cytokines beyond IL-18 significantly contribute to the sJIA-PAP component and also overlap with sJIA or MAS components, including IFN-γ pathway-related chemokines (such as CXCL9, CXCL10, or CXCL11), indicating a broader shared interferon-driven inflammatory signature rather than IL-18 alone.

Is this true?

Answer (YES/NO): NO